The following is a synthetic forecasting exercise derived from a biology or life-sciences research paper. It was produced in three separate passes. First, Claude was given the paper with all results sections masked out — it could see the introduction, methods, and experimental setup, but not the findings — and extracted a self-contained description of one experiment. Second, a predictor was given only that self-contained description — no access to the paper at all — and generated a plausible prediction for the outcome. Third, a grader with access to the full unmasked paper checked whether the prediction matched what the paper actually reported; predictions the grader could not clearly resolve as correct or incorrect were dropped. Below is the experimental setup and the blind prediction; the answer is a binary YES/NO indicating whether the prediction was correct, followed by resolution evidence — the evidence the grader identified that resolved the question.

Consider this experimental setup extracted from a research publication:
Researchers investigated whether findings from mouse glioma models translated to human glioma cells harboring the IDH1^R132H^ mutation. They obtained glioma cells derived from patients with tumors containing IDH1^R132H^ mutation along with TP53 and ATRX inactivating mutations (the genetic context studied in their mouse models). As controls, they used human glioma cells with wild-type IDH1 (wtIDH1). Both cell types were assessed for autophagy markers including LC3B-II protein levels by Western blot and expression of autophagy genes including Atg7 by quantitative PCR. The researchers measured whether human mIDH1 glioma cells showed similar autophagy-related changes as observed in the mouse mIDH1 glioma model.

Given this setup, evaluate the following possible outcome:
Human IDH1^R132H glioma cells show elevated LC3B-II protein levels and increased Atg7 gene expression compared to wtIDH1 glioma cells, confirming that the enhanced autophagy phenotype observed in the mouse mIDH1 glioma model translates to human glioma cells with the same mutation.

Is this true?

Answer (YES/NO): YES